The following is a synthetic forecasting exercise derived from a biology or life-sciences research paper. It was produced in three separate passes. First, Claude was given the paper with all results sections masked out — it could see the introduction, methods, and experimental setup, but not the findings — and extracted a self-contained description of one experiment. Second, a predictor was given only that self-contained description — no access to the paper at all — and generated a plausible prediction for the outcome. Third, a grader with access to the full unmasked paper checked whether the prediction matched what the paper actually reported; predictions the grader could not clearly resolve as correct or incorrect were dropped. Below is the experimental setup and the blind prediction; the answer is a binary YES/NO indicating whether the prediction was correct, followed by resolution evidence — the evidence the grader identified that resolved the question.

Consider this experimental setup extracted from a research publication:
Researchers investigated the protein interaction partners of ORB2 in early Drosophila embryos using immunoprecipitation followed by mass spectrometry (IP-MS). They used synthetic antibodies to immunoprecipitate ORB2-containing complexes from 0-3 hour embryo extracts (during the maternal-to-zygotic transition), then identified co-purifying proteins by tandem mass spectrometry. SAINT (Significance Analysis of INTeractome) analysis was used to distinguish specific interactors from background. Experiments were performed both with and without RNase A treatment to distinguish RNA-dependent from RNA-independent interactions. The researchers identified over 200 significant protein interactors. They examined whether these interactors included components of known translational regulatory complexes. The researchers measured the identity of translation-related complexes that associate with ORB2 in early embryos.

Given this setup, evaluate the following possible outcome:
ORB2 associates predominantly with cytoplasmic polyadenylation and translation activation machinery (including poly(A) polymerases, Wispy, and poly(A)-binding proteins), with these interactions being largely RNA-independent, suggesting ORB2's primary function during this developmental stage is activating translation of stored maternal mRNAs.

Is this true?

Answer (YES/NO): NO